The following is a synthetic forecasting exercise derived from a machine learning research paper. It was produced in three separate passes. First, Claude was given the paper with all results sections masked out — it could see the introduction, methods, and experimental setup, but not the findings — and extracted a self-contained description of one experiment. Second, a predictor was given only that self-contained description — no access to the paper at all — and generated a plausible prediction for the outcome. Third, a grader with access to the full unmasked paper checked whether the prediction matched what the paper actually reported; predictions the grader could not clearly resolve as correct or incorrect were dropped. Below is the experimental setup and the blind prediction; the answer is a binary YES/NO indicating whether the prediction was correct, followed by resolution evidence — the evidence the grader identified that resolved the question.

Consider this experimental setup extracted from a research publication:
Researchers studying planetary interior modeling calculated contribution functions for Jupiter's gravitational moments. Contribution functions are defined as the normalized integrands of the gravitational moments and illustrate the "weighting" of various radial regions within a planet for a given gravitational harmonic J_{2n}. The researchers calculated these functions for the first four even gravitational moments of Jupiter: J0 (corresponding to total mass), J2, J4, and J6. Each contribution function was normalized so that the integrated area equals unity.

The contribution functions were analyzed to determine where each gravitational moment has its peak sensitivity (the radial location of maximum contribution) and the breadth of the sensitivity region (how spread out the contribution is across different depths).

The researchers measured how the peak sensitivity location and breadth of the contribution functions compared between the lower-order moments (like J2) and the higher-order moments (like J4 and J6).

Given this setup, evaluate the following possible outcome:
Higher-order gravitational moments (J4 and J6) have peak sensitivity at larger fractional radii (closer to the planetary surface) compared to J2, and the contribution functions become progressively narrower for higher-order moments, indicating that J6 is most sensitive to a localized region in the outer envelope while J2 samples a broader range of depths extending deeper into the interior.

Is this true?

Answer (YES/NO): YES